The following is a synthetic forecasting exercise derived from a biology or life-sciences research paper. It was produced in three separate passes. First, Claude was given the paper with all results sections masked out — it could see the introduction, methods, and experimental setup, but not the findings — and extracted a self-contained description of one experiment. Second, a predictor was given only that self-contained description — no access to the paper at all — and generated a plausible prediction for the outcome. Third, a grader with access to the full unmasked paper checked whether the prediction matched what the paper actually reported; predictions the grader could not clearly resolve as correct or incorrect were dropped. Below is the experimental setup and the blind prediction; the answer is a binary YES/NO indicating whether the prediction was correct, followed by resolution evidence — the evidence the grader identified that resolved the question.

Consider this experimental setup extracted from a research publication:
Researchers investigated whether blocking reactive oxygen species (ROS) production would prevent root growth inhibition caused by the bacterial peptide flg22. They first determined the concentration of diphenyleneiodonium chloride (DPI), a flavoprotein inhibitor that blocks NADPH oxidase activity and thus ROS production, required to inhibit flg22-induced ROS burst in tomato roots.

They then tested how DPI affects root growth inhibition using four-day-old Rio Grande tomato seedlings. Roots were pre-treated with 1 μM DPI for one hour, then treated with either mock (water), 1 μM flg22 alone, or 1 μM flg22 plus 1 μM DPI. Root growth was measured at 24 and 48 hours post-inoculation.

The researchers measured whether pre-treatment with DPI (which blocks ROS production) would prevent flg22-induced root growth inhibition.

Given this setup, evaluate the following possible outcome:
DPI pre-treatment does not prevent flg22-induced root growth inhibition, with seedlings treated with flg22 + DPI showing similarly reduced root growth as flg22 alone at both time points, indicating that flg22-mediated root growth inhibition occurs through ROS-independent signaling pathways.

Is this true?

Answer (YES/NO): YES